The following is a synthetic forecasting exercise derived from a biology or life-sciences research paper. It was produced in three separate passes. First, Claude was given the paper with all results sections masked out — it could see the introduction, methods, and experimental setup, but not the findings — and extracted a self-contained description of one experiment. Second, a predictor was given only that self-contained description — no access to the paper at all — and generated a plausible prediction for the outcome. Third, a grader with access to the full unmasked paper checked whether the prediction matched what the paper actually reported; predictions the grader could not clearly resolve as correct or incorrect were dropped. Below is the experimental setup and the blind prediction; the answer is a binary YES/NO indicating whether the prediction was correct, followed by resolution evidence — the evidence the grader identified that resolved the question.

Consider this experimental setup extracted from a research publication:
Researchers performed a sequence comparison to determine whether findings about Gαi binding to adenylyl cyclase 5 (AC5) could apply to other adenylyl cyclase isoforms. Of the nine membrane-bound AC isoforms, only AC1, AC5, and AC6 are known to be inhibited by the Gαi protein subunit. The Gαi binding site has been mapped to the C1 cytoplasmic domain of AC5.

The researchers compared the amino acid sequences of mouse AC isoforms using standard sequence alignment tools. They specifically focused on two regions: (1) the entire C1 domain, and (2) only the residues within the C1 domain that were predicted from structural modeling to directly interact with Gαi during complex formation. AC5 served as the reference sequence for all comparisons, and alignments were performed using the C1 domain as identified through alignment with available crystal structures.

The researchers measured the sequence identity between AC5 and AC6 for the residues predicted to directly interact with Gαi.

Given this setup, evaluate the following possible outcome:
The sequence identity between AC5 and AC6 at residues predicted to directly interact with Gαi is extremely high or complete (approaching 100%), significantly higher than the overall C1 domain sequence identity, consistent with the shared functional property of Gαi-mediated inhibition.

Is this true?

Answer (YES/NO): NO